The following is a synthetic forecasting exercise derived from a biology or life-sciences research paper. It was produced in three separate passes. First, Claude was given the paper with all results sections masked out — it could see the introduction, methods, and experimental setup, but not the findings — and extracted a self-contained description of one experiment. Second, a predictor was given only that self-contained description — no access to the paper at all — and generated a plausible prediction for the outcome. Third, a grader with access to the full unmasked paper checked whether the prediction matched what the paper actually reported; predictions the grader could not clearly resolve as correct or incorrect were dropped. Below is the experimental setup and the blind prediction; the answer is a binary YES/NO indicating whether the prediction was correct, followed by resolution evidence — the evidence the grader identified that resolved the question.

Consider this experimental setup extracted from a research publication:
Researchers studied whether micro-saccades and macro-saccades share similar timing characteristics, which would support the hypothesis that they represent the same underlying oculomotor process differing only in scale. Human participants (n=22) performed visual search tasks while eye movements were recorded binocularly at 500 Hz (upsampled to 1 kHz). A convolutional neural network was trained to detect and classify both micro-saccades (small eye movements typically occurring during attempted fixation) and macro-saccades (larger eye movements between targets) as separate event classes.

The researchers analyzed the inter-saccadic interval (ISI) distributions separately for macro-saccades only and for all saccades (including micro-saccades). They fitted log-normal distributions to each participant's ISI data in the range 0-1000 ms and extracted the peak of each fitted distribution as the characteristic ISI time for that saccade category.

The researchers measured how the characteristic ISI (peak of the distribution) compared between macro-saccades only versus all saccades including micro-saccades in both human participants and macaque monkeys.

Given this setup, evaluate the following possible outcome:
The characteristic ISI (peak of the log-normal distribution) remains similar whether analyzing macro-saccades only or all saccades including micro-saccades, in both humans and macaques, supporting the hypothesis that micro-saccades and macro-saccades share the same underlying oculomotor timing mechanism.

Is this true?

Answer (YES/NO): YES